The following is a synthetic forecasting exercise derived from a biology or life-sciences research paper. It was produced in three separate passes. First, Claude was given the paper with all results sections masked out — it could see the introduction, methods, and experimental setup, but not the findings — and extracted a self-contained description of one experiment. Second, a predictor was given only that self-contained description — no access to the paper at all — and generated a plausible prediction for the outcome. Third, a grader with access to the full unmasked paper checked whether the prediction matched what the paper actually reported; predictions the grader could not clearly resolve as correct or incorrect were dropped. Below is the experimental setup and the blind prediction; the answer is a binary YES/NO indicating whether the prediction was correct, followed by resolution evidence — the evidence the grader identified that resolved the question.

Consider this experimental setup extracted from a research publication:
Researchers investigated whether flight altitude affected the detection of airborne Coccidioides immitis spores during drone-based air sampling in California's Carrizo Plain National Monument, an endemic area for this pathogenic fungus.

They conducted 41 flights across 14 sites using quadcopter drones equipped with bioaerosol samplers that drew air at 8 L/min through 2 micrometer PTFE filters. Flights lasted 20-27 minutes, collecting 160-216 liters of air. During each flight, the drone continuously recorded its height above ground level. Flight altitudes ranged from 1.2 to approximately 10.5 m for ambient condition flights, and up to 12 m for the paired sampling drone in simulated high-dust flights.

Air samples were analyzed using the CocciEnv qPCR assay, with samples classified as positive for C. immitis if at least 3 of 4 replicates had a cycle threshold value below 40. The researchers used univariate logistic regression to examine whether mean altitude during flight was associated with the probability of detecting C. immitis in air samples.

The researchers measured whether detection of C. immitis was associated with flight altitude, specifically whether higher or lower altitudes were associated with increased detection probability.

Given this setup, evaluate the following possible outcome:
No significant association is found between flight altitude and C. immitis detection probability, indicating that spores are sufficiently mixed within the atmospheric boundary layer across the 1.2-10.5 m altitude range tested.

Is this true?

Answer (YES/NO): YES